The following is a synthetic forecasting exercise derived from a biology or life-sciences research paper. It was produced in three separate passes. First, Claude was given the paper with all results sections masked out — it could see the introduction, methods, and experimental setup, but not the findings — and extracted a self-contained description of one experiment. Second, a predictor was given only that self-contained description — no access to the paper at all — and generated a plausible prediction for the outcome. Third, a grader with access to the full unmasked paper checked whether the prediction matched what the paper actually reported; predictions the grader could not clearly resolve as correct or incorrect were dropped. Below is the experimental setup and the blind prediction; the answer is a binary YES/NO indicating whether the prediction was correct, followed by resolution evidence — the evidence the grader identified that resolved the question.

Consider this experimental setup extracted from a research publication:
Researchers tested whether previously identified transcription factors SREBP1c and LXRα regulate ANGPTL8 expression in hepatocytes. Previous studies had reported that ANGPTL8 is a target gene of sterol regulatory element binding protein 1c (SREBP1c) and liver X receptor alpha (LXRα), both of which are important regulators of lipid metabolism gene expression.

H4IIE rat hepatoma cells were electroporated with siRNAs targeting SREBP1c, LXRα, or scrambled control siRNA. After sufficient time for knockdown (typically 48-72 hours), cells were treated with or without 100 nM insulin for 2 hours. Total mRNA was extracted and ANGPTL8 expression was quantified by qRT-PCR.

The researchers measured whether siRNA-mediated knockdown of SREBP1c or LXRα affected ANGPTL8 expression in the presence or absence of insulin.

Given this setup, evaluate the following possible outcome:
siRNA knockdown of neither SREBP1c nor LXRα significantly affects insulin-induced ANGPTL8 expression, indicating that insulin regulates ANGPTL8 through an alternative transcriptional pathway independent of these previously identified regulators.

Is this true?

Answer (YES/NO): YES